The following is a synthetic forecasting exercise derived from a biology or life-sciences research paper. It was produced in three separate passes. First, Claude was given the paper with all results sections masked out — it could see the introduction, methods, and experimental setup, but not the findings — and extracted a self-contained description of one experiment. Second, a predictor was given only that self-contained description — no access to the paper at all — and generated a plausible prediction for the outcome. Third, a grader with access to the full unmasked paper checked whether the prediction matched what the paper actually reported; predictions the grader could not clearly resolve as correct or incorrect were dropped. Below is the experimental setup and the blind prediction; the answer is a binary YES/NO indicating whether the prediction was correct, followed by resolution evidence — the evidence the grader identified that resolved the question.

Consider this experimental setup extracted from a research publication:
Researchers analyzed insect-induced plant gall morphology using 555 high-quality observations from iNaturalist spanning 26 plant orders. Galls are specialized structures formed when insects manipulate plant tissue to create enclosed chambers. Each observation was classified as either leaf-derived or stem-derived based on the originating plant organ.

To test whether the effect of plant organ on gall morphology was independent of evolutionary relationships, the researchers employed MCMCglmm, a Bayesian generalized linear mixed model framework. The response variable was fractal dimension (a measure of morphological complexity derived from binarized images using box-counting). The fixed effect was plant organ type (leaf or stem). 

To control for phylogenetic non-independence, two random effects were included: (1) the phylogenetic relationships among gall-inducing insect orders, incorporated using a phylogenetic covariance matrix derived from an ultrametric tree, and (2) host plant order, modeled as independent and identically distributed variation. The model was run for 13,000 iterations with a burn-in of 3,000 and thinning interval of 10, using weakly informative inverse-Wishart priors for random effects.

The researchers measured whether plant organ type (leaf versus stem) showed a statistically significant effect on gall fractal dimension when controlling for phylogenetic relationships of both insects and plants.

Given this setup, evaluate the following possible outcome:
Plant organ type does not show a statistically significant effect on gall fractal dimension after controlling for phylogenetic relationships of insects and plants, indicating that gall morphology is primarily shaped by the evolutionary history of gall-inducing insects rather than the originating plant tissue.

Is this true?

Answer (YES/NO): NO